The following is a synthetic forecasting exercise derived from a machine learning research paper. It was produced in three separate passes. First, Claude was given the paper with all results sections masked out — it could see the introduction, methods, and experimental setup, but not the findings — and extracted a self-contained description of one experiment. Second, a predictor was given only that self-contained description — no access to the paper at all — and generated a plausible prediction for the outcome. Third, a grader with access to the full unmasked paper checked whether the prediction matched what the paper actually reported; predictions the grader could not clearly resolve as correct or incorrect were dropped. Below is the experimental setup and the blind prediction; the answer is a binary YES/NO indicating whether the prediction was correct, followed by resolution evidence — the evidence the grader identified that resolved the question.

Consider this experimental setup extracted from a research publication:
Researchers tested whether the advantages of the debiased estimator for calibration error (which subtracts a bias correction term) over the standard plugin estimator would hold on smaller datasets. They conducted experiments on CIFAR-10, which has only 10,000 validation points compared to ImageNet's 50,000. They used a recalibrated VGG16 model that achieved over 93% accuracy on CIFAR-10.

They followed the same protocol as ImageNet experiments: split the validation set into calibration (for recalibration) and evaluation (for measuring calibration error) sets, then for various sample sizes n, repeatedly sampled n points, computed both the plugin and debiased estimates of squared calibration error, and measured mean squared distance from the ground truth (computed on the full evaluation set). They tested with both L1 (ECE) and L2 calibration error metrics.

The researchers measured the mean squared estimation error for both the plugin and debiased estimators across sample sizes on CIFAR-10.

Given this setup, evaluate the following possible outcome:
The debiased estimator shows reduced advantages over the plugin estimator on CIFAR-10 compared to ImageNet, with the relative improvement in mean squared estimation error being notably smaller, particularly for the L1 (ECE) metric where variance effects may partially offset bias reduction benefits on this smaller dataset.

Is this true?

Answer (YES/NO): NO